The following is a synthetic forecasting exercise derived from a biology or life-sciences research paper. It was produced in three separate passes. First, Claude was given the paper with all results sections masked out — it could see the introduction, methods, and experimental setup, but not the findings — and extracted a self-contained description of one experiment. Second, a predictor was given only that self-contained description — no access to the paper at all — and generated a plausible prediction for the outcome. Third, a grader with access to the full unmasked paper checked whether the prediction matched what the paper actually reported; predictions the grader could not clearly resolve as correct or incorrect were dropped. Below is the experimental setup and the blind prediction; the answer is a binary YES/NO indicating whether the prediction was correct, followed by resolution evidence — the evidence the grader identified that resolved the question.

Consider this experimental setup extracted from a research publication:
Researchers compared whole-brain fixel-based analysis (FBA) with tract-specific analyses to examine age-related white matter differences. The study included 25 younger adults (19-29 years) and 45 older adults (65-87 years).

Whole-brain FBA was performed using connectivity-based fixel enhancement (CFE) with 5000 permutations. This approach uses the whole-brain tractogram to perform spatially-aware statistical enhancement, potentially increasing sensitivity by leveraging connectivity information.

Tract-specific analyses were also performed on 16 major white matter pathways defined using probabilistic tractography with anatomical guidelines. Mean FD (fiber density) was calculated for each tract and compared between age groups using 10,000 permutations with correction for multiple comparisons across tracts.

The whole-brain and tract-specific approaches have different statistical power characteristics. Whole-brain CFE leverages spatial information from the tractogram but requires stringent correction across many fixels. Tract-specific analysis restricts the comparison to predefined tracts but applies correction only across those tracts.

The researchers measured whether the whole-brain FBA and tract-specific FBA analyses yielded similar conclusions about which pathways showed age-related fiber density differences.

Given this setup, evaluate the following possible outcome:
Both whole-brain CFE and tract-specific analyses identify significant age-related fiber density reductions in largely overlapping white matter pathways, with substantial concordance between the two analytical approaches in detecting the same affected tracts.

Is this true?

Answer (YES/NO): NO